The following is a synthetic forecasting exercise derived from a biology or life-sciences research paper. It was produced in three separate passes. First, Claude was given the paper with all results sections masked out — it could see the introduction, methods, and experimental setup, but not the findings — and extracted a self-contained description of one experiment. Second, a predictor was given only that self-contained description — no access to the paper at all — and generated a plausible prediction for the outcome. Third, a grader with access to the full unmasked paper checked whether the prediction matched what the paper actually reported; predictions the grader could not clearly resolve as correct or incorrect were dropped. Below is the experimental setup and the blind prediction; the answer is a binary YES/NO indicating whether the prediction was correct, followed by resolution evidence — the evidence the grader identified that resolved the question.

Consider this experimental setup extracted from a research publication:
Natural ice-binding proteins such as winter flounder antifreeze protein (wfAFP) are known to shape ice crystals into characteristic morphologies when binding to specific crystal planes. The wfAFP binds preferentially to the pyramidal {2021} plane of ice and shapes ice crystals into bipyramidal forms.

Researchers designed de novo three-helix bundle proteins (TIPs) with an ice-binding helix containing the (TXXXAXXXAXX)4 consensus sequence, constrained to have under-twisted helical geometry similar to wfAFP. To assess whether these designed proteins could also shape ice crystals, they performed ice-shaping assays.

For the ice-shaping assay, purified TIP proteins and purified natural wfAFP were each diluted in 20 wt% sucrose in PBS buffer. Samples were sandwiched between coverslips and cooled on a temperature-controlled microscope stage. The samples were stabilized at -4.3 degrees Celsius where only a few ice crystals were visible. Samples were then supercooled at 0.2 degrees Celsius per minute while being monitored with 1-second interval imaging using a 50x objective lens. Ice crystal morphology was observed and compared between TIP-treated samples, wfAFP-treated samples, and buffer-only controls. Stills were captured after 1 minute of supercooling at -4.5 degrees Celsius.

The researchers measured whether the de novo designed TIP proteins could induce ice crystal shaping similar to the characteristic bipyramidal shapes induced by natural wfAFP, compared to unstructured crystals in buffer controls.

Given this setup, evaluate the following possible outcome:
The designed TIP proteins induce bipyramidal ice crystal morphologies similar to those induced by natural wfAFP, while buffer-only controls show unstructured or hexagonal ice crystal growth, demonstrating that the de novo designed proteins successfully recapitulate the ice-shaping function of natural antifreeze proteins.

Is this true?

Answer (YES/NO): YES